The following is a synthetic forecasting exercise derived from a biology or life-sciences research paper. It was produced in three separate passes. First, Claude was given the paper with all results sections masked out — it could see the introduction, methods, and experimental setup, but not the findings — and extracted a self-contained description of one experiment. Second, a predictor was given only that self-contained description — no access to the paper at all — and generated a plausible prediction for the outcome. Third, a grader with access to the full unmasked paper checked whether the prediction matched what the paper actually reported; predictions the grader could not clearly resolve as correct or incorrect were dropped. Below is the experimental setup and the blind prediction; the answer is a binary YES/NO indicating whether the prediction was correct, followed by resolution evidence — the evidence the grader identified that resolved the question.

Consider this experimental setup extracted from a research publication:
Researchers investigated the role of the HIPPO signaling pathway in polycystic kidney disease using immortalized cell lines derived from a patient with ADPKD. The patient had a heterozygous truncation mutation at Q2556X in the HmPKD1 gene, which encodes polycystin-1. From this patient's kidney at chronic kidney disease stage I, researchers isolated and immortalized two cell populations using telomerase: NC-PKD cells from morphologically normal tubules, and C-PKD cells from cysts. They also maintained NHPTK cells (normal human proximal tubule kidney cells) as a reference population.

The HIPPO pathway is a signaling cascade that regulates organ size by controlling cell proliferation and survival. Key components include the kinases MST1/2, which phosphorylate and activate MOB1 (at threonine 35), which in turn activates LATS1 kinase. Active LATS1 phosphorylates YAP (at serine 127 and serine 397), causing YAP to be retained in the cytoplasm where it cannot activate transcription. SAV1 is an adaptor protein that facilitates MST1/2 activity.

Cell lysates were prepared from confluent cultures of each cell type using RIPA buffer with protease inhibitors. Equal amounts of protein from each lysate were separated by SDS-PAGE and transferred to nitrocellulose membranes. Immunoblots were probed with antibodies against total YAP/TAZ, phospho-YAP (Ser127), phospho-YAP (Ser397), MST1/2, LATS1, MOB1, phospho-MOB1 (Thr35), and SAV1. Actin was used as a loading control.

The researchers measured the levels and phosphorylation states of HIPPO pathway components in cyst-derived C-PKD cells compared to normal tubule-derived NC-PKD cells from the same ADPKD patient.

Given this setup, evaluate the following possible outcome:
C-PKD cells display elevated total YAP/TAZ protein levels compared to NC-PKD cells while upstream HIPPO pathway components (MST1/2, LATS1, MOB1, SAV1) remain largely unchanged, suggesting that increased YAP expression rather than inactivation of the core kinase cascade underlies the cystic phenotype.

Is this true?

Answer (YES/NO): NO